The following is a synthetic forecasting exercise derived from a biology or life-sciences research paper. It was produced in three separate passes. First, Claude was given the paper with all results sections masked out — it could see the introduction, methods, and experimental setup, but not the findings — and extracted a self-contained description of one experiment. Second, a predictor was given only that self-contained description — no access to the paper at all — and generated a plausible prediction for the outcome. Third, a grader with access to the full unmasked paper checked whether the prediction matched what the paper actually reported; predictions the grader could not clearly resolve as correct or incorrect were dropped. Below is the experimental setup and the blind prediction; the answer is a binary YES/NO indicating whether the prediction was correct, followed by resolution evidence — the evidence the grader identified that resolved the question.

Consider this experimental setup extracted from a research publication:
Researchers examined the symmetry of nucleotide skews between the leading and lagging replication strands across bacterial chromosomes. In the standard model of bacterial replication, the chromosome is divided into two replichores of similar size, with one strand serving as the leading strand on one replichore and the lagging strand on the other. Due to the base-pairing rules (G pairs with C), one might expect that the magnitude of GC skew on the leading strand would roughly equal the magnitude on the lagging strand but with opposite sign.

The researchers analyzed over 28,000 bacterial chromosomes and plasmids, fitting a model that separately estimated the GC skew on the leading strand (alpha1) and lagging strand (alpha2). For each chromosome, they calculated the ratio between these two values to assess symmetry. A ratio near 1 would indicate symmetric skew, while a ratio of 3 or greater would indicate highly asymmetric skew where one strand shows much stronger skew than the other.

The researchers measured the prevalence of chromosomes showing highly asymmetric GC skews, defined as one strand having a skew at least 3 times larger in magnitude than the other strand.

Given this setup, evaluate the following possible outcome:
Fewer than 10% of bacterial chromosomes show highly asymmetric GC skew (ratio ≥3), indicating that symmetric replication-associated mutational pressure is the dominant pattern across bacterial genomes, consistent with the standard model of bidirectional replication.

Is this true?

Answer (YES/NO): YES